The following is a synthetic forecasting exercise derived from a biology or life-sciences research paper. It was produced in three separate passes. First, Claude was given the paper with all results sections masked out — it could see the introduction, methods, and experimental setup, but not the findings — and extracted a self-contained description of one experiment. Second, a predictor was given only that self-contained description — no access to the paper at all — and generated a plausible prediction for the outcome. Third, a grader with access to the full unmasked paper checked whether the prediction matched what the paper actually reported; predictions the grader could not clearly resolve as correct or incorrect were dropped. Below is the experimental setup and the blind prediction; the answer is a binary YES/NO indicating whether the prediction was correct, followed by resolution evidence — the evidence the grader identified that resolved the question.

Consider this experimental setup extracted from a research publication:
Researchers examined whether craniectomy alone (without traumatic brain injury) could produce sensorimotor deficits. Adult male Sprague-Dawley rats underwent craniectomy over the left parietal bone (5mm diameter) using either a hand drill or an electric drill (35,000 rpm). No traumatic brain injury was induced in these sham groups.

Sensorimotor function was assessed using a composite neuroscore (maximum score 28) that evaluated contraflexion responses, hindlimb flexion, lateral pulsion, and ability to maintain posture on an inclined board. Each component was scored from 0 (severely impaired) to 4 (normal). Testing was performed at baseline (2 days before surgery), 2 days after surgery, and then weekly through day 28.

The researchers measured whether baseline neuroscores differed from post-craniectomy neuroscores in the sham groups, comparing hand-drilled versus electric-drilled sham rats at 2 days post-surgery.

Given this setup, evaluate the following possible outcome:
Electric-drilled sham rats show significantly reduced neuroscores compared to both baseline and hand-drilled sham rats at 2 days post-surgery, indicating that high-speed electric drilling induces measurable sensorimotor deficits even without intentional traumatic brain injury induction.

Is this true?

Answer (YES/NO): YES